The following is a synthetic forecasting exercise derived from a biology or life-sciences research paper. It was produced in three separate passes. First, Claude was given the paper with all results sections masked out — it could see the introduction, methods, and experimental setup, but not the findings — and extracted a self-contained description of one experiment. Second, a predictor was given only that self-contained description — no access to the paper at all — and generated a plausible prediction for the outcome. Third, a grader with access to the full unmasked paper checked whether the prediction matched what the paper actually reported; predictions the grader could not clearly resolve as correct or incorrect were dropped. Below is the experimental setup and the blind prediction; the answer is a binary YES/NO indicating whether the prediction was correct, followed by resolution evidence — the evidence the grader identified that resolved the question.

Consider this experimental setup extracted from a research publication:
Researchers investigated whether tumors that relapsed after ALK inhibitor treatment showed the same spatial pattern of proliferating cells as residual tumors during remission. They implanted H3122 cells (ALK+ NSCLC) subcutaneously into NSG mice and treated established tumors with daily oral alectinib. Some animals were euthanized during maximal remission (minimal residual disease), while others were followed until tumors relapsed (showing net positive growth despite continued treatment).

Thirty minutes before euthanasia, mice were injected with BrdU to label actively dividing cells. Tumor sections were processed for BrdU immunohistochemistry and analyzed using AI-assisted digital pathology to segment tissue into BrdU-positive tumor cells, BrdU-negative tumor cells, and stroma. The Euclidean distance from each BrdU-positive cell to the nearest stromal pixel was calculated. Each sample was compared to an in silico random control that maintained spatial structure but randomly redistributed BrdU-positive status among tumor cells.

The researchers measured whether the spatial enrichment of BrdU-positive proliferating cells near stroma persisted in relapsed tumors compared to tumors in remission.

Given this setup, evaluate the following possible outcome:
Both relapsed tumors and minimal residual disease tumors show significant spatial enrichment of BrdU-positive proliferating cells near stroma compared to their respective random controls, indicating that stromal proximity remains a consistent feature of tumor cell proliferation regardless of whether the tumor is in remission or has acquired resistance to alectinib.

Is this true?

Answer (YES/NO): YES